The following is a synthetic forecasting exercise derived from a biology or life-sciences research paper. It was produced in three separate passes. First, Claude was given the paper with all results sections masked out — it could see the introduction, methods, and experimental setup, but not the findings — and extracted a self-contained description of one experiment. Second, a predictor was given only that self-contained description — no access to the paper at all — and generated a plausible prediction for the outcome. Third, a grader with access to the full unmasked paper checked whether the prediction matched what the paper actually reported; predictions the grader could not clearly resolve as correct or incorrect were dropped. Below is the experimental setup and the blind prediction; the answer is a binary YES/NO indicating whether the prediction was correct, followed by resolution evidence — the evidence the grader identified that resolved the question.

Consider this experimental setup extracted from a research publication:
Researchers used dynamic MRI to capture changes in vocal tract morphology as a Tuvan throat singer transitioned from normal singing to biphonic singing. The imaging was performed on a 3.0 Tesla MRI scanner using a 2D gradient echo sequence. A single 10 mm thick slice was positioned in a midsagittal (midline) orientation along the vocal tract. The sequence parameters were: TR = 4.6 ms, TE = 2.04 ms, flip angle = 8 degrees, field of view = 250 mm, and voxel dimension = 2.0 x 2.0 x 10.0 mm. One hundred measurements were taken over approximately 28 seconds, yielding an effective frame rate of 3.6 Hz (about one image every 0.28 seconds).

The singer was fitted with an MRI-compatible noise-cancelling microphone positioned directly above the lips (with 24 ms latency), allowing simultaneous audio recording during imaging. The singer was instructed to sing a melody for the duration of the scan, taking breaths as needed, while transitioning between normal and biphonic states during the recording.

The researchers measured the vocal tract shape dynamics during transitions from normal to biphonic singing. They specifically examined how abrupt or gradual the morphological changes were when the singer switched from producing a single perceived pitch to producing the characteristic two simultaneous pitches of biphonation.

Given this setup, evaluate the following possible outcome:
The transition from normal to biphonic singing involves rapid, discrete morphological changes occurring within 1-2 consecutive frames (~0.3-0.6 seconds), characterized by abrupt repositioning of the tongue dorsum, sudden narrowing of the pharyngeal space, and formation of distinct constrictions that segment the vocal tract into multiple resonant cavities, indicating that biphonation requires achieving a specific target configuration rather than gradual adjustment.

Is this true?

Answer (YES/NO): NO